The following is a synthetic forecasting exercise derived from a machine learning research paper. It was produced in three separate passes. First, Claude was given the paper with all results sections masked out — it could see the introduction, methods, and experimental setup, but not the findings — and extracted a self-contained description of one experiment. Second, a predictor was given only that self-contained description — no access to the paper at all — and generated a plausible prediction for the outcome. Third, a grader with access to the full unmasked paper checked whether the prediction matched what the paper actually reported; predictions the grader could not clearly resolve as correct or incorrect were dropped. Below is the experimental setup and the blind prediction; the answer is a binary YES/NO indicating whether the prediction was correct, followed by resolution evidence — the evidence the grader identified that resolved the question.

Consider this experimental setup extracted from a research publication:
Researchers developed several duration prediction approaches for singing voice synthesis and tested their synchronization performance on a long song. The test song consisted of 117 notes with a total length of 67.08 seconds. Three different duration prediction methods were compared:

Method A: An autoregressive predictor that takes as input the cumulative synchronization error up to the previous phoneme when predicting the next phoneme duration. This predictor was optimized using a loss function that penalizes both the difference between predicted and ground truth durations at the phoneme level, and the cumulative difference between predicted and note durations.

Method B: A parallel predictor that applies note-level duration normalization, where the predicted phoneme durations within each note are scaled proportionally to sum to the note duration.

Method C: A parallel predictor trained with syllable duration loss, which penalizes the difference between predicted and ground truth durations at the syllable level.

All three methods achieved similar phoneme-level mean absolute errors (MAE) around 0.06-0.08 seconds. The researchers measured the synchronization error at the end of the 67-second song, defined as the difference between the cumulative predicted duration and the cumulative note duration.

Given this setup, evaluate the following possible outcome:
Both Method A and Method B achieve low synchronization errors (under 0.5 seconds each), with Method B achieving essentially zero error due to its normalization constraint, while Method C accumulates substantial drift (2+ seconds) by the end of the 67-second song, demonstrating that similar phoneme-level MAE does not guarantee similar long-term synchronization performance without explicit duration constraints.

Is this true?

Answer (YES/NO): NO